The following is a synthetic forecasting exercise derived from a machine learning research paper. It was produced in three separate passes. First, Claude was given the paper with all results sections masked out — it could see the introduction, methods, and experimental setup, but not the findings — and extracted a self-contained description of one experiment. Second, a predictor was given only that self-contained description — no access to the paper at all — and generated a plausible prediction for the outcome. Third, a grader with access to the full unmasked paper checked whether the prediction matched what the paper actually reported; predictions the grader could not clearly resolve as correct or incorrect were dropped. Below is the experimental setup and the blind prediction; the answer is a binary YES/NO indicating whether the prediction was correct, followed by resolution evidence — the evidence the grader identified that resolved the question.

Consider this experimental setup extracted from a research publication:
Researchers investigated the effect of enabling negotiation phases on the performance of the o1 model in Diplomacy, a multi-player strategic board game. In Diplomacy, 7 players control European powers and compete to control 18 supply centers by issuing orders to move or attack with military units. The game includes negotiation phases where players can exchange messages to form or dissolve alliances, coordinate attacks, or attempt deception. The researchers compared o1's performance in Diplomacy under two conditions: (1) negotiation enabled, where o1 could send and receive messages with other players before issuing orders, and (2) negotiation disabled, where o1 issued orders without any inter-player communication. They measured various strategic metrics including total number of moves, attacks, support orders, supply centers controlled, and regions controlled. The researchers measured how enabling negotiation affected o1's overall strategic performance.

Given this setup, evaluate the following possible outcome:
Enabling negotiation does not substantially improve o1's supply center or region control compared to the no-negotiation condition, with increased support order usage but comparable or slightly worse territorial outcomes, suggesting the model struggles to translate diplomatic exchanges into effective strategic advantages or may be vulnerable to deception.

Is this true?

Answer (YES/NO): NO